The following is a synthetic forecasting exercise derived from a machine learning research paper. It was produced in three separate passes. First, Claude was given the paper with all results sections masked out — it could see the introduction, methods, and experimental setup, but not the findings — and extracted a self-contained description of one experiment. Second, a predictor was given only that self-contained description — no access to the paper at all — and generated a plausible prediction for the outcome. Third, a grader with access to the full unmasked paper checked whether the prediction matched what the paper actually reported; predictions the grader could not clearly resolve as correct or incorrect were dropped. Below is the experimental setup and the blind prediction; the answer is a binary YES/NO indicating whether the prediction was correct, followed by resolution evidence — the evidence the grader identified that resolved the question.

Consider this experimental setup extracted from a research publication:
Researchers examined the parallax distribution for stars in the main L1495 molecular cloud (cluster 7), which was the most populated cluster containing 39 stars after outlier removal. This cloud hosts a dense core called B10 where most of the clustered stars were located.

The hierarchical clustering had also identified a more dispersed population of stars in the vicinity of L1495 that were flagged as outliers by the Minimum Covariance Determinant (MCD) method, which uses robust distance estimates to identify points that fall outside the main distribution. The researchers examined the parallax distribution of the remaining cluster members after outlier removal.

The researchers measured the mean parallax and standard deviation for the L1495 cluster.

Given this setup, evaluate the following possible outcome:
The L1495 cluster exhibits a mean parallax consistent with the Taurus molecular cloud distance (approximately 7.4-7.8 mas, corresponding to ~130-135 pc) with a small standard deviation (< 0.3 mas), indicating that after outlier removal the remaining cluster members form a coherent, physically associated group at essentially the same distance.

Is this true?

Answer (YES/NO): YES